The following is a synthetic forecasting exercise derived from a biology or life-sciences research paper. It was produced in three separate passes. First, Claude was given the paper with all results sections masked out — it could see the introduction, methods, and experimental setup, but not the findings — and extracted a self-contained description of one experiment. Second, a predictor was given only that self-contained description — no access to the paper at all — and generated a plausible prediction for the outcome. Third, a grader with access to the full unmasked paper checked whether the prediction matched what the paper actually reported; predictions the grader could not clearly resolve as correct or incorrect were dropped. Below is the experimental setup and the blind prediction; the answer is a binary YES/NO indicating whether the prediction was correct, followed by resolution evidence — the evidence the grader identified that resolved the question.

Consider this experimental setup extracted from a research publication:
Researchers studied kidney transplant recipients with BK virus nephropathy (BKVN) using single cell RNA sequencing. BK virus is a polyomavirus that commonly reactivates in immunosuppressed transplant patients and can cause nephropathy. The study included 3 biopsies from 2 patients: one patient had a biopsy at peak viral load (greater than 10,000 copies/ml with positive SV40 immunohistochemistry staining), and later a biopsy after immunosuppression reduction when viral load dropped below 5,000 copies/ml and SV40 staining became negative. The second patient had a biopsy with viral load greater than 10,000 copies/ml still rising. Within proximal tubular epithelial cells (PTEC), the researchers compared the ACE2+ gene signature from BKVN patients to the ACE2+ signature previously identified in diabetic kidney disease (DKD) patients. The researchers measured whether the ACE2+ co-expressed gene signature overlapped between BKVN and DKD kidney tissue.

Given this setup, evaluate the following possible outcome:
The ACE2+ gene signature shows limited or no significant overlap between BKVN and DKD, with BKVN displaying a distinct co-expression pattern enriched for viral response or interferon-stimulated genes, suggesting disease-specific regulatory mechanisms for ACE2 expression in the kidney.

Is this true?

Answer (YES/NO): NO